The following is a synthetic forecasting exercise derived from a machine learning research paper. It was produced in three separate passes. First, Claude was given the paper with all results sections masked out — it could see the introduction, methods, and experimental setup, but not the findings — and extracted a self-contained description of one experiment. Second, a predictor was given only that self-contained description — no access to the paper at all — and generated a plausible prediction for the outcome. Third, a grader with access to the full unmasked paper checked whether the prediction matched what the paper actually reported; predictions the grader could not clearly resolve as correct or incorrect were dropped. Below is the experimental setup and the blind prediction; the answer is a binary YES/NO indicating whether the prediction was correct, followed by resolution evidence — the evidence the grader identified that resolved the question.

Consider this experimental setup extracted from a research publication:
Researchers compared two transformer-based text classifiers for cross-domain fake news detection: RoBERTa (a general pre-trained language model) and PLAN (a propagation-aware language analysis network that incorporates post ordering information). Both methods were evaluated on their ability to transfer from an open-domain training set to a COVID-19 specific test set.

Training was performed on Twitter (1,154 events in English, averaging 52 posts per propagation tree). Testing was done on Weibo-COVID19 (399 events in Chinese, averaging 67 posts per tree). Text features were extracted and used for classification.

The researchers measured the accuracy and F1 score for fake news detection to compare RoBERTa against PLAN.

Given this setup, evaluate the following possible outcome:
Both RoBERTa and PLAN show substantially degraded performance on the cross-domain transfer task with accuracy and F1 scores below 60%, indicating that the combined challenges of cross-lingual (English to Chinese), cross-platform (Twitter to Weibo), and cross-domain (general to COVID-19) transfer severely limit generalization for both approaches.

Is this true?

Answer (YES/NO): NO